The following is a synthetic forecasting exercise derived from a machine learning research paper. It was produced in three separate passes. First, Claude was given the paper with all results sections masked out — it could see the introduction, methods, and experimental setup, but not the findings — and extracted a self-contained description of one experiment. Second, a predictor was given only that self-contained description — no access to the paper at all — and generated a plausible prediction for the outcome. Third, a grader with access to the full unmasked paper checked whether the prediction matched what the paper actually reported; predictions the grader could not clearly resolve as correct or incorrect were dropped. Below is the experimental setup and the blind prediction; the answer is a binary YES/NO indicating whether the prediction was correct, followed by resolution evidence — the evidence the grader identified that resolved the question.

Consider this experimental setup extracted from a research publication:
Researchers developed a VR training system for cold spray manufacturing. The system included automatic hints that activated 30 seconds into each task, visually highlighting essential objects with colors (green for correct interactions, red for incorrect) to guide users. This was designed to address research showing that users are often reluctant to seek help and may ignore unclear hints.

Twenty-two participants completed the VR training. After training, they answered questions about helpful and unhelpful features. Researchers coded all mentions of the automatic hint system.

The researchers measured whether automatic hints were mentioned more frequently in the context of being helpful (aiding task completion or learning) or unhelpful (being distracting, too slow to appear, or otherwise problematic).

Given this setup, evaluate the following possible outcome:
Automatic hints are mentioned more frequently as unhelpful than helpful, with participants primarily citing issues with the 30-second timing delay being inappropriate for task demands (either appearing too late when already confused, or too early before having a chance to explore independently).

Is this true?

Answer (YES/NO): NO